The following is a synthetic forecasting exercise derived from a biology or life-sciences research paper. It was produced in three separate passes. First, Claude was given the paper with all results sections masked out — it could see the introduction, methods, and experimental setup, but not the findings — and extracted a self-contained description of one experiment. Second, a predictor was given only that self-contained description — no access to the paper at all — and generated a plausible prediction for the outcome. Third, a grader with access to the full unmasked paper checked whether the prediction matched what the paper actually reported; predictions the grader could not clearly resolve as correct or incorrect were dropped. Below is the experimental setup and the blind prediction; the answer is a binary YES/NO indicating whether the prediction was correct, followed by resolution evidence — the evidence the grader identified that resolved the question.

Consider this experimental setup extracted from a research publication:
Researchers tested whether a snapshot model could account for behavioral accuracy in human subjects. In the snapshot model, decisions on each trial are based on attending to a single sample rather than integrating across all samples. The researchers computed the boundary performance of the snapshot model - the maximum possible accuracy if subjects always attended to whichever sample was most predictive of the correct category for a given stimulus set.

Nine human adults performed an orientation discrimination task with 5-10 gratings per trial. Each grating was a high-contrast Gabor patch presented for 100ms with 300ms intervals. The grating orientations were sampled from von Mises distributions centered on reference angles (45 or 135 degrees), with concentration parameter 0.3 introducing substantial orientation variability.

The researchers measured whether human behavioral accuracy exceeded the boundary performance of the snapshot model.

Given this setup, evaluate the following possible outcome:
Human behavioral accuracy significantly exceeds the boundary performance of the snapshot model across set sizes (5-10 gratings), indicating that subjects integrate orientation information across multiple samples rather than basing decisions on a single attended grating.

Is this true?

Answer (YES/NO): YES